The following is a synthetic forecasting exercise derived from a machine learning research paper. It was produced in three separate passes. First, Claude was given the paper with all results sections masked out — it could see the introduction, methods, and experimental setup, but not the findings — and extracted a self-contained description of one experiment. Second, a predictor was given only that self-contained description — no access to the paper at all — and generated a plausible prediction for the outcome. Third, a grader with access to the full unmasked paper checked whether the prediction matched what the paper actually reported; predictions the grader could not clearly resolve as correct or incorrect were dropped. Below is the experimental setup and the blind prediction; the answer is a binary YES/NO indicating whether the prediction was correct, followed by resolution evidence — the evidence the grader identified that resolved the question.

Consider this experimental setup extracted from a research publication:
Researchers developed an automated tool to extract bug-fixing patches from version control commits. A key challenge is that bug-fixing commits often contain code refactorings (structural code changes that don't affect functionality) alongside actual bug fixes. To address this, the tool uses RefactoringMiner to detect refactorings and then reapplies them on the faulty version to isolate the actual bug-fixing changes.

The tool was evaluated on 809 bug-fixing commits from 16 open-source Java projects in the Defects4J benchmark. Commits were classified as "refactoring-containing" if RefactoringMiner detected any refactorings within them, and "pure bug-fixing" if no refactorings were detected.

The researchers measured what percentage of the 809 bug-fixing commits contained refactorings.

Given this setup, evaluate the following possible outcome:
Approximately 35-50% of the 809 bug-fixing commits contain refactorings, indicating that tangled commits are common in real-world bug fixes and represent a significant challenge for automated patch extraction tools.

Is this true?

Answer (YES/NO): NO